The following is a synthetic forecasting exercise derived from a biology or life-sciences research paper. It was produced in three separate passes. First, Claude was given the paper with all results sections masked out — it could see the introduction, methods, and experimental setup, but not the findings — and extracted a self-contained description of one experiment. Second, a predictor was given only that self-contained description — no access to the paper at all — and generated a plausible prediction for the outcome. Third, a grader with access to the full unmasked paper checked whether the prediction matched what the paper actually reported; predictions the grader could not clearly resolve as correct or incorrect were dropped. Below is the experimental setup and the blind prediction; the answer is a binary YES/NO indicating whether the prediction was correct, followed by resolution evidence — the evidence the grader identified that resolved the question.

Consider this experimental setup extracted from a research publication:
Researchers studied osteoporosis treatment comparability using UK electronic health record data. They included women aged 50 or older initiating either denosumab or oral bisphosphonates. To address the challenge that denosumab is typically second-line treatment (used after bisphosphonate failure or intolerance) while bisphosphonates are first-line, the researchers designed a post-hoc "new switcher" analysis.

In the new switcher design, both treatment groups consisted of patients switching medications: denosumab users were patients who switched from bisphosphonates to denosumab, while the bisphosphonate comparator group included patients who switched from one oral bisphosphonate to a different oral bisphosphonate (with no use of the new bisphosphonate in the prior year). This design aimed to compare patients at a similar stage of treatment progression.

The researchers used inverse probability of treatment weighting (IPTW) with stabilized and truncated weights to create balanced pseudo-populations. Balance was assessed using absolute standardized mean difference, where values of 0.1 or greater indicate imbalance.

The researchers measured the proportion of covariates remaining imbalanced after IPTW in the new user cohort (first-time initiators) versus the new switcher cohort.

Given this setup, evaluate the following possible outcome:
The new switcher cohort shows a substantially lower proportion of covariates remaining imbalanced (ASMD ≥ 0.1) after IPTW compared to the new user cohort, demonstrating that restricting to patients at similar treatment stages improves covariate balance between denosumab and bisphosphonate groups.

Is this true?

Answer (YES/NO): YES